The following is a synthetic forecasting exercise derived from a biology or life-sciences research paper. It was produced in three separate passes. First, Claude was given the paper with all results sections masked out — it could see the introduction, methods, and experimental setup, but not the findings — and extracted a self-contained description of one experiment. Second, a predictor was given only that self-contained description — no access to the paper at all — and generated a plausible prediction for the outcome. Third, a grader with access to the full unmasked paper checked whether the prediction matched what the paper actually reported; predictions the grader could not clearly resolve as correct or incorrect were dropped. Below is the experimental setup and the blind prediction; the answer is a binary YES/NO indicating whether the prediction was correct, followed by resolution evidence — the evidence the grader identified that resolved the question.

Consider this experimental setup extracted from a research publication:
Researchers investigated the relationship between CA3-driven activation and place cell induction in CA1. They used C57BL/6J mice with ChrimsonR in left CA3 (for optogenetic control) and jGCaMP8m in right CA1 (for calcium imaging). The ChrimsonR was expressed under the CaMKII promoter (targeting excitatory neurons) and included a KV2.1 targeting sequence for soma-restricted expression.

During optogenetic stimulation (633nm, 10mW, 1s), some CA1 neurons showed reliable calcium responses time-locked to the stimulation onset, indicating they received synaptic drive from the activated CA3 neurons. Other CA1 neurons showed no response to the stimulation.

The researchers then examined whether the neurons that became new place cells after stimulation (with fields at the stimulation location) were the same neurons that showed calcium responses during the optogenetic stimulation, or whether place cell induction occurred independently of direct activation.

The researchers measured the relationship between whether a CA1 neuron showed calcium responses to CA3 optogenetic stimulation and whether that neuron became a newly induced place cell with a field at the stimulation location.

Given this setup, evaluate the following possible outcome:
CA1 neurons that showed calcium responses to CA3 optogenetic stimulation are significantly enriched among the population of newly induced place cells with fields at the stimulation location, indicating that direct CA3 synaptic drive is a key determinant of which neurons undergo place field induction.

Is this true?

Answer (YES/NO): NO